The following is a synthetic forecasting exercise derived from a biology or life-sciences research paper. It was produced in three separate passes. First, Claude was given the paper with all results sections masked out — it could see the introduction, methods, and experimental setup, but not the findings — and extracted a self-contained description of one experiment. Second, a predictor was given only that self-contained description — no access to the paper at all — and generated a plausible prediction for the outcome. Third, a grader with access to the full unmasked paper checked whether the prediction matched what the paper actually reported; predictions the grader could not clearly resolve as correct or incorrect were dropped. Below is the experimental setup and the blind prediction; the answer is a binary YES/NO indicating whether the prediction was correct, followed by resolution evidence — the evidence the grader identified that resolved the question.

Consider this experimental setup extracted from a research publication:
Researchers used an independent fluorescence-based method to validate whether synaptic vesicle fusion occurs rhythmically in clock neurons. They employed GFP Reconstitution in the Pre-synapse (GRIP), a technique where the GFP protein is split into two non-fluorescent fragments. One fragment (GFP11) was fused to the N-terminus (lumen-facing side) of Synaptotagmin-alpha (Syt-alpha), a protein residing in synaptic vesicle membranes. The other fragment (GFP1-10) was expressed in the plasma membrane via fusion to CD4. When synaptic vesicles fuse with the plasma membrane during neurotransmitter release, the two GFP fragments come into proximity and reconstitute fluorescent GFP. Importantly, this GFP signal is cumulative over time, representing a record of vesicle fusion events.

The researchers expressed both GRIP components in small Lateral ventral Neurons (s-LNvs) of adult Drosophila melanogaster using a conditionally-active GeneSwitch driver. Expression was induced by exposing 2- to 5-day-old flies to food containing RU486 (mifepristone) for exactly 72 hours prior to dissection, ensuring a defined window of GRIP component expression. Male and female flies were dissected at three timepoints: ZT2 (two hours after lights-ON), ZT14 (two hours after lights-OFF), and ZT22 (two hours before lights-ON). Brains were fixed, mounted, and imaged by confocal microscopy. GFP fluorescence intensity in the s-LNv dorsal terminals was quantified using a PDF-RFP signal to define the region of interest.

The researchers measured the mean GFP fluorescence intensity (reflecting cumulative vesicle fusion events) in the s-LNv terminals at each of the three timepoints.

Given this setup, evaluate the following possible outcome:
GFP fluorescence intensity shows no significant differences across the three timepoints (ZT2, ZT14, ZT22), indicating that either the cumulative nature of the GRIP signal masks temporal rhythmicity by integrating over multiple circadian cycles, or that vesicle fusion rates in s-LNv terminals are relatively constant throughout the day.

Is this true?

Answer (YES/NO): NO